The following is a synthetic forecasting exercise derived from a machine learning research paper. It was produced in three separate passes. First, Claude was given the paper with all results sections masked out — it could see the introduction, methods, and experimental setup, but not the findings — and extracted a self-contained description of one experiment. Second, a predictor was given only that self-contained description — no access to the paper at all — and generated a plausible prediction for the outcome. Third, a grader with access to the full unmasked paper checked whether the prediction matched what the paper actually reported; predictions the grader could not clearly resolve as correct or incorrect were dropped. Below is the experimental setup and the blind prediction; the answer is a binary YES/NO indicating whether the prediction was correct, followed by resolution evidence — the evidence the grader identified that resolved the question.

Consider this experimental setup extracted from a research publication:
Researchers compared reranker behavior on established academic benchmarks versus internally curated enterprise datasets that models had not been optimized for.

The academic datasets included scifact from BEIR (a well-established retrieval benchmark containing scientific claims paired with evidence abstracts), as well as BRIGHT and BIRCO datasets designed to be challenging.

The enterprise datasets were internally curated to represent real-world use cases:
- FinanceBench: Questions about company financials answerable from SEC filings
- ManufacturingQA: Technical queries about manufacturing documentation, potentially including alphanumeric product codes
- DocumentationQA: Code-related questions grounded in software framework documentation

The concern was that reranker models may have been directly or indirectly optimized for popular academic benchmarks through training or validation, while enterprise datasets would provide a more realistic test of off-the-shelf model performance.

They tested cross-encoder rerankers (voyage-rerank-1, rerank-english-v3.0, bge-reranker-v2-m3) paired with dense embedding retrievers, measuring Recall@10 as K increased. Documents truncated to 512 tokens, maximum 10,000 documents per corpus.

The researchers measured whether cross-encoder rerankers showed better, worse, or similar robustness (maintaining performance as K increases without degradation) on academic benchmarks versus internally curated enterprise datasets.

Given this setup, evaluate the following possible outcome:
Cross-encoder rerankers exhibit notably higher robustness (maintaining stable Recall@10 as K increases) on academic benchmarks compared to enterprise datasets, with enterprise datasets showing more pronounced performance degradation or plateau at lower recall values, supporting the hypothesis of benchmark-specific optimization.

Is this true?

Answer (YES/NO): NO